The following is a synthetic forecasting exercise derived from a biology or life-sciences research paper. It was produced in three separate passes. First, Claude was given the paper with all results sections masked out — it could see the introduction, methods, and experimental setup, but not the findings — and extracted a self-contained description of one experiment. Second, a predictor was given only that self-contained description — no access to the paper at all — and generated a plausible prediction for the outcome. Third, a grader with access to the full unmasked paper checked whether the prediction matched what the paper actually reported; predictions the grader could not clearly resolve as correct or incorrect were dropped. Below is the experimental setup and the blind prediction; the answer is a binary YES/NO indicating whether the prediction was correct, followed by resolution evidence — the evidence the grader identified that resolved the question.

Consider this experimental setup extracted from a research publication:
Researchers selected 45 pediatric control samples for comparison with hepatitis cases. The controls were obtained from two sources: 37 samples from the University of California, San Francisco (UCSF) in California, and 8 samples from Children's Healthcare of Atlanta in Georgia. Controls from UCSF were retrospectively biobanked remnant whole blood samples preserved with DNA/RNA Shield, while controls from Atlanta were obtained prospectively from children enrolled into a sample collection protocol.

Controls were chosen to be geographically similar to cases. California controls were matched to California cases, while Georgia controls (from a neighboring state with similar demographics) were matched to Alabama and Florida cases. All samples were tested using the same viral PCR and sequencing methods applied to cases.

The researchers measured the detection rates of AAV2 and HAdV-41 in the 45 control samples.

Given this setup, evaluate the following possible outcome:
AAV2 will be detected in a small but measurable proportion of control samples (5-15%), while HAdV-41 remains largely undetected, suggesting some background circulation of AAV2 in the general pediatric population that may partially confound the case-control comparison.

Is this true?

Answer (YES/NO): NO